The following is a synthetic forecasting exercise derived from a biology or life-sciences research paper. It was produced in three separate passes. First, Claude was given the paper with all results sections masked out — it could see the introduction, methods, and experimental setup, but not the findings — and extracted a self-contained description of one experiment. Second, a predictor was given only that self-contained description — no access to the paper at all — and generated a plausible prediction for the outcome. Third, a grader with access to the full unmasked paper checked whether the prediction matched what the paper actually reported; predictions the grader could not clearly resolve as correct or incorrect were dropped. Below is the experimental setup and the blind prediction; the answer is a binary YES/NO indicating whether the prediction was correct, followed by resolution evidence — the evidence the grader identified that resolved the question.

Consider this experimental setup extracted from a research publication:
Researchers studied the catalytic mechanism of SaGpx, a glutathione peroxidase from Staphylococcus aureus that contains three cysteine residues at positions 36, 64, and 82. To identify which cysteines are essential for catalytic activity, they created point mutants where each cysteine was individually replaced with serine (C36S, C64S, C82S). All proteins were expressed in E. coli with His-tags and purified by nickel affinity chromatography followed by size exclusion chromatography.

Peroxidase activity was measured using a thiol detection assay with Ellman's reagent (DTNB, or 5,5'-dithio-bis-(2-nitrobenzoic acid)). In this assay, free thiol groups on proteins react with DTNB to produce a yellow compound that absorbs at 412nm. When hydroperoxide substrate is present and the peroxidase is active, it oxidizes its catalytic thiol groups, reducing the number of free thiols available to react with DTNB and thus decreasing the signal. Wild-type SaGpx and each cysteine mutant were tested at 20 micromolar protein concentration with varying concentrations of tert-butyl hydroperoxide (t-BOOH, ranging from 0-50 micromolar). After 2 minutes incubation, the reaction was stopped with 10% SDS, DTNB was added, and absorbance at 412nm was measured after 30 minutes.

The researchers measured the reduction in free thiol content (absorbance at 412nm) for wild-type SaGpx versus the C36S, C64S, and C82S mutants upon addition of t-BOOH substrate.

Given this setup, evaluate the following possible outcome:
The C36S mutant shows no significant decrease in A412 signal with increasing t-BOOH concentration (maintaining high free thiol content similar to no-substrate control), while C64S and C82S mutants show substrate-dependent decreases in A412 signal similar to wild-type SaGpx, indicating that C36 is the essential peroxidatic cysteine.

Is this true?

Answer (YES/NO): NO